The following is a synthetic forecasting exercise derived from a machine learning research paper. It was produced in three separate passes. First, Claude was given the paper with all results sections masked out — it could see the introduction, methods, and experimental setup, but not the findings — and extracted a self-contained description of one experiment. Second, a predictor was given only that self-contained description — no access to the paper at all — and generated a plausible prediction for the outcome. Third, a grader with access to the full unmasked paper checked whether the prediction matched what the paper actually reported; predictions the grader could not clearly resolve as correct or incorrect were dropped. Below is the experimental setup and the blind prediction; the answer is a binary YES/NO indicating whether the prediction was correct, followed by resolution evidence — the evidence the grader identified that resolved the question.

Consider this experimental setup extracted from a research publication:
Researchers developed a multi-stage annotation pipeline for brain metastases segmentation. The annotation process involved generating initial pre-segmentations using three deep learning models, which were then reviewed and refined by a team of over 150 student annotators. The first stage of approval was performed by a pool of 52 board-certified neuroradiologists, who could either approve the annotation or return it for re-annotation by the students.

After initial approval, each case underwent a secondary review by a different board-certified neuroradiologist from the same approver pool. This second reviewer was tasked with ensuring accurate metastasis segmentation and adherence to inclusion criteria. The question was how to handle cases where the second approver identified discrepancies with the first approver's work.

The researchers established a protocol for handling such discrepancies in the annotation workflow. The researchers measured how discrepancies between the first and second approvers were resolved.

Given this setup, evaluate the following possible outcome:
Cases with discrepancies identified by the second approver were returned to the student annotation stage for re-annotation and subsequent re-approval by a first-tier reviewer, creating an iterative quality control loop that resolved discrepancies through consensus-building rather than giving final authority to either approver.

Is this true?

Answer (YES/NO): NO